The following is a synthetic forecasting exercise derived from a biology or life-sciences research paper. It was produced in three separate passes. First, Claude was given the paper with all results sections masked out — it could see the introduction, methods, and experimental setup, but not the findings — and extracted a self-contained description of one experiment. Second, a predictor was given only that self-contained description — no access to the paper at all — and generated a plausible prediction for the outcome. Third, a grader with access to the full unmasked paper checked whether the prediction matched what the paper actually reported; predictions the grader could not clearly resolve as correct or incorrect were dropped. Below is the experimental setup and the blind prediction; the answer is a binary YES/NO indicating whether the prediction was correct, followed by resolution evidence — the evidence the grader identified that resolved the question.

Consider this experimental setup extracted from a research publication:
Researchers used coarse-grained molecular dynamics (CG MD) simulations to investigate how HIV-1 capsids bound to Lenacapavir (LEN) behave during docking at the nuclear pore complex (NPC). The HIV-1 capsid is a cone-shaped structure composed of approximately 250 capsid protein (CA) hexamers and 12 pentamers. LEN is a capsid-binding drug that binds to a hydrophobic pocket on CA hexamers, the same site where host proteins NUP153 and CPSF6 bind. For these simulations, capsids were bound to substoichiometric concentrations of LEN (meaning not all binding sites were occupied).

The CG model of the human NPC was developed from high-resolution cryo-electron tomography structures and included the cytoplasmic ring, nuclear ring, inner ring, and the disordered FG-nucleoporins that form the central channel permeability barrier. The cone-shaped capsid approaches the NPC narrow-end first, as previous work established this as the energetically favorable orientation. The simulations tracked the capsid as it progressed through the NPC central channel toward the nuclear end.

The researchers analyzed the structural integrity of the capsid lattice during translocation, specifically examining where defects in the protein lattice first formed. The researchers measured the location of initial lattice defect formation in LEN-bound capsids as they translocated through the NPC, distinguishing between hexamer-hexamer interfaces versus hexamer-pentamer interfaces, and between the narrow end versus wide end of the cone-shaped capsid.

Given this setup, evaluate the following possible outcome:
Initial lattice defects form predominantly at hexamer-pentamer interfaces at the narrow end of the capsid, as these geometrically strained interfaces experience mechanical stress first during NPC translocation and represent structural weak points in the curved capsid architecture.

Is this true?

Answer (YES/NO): YES